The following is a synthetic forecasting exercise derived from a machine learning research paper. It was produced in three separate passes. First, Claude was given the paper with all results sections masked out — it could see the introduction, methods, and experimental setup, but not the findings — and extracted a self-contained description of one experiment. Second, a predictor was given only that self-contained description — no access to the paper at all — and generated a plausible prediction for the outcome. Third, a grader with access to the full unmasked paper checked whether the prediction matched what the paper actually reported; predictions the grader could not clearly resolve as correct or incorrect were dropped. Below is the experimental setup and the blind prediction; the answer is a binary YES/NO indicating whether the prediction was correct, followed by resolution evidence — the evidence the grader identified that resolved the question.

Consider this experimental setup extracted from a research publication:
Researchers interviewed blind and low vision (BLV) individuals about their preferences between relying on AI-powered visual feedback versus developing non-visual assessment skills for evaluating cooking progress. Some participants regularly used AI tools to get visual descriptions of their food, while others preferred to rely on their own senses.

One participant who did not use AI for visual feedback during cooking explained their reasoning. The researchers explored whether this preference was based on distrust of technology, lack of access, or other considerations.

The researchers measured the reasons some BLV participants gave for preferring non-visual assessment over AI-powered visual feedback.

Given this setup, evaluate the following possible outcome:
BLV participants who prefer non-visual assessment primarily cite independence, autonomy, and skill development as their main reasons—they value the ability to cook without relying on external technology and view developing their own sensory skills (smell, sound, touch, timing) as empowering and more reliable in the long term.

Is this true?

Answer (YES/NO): YES